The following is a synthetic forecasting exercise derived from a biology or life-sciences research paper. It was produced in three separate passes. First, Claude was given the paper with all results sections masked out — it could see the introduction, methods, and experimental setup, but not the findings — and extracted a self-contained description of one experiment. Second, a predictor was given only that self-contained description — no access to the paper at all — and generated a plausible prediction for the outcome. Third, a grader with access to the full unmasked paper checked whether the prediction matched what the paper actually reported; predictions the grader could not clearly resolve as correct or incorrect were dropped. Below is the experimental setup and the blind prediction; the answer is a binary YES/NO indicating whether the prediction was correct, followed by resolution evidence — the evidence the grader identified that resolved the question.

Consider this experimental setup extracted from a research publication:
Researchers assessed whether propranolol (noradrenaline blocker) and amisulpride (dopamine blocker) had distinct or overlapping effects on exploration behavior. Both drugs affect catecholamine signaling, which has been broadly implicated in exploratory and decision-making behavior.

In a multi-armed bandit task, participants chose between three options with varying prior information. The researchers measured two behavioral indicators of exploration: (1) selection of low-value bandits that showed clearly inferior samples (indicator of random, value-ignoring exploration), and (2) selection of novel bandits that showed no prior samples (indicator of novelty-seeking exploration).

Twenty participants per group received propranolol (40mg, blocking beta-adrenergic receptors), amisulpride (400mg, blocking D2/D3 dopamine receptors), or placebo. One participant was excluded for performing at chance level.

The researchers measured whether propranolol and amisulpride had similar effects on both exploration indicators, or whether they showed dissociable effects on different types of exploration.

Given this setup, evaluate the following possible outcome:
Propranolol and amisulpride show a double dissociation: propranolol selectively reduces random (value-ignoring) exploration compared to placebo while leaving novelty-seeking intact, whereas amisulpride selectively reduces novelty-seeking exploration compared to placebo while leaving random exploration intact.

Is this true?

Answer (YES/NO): NO